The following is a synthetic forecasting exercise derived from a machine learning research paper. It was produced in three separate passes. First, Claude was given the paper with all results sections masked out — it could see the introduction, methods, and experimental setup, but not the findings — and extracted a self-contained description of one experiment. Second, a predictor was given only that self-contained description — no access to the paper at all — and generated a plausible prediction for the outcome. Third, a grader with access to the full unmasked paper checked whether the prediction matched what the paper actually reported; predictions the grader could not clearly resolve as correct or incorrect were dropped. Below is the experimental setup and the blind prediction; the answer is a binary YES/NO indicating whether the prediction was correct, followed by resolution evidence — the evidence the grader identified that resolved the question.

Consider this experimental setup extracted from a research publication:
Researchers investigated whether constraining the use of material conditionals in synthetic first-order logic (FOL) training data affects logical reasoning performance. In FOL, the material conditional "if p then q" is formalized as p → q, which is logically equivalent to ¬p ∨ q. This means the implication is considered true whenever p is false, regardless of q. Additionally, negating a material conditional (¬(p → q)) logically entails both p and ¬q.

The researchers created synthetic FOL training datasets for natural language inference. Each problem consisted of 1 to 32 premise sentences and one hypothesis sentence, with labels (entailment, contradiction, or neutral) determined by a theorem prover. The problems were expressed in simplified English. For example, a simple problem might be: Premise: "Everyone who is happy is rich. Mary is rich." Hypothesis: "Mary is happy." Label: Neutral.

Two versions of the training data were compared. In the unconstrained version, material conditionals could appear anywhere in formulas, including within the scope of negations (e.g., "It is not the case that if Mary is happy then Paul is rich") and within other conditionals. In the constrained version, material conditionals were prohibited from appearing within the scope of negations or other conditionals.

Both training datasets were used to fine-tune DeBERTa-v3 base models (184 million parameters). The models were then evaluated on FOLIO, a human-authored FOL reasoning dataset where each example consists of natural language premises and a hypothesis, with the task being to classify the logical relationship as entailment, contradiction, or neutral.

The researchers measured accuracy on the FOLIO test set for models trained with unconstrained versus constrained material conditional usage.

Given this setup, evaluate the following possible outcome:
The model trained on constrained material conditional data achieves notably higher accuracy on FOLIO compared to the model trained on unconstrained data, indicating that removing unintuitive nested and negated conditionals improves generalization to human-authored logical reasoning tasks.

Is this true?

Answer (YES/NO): YES